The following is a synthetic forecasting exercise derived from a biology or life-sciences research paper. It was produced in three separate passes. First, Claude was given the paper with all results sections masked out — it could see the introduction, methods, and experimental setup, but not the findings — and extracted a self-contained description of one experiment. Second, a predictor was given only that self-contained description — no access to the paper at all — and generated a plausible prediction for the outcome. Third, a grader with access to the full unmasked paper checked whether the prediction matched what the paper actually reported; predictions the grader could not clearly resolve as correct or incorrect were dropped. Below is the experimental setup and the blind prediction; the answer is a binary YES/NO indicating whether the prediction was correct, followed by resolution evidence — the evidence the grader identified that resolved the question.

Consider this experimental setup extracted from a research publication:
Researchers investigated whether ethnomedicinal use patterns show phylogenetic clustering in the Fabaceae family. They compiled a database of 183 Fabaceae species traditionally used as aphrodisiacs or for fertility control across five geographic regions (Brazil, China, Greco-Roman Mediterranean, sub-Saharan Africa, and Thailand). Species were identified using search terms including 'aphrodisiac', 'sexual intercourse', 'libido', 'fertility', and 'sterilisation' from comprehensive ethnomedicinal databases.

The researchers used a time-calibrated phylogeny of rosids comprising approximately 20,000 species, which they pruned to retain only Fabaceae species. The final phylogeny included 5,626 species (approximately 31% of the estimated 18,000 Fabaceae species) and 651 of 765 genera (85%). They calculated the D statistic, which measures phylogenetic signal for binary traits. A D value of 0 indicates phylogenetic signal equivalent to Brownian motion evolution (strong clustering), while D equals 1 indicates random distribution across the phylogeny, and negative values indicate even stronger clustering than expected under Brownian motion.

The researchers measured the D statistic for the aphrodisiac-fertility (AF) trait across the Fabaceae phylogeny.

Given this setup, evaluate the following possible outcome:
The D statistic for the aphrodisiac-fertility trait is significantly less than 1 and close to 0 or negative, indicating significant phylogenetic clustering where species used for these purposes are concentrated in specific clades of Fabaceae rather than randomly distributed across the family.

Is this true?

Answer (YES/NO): NO